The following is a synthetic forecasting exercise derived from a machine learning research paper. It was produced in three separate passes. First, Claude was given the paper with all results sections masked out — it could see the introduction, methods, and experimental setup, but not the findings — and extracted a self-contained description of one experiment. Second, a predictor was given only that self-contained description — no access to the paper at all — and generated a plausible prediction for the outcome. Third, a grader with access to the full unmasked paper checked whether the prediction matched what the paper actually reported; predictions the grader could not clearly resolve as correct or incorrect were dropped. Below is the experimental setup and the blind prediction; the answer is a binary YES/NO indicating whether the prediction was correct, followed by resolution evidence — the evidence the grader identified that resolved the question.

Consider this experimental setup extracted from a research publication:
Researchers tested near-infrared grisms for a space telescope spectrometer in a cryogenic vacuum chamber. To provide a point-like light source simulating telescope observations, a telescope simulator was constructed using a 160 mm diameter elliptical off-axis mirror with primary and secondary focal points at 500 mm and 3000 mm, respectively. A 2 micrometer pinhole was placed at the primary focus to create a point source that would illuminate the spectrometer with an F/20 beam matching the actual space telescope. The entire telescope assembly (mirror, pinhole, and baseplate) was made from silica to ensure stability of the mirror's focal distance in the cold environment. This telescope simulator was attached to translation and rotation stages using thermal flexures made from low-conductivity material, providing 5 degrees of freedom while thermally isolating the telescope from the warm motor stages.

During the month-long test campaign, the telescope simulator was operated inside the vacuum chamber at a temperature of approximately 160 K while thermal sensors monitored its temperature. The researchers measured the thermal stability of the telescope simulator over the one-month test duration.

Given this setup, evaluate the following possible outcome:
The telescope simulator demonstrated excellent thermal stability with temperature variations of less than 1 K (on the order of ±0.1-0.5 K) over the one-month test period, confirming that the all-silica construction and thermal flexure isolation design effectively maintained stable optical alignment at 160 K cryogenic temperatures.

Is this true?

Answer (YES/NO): NO